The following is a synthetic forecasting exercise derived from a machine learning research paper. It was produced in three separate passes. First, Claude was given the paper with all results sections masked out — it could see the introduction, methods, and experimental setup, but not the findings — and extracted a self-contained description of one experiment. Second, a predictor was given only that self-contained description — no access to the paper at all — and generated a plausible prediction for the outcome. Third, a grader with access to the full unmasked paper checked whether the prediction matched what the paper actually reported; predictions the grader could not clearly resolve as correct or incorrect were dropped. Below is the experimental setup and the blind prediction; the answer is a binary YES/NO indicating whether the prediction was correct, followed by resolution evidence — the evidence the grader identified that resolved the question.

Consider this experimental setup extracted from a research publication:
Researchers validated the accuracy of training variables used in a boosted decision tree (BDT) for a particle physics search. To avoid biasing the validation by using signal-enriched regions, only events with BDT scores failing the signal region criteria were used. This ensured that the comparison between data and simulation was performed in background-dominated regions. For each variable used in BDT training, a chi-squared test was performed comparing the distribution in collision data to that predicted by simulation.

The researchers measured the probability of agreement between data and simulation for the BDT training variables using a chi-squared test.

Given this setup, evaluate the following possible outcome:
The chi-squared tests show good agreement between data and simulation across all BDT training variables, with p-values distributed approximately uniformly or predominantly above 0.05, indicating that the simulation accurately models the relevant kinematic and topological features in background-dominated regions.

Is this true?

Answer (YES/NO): YES